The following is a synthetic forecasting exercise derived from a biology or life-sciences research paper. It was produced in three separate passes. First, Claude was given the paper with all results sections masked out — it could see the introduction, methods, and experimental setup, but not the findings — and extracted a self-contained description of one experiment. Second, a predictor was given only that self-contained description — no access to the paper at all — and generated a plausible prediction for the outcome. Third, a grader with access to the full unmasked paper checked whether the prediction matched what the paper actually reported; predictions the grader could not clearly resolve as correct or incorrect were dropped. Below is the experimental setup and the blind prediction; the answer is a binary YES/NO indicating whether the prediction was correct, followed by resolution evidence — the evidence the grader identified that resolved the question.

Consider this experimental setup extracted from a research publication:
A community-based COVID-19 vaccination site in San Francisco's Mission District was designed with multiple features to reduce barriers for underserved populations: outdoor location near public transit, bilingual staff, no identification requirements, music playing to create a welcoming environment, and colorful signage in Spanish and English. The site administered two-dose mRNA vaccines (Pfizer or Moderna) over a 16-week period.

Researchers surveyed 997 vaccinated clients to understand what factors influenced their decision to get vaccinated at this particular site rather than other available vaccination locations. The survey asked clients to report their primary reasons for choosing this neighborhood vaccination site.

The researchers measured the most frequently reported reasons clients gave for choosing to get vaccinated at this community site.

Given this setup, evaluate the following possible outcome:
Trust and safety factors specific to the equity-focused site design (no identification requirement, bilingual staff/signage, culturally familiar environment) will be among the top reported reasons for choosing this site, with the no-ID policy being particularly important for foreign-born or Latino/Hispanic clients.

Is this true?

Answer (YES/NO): NO